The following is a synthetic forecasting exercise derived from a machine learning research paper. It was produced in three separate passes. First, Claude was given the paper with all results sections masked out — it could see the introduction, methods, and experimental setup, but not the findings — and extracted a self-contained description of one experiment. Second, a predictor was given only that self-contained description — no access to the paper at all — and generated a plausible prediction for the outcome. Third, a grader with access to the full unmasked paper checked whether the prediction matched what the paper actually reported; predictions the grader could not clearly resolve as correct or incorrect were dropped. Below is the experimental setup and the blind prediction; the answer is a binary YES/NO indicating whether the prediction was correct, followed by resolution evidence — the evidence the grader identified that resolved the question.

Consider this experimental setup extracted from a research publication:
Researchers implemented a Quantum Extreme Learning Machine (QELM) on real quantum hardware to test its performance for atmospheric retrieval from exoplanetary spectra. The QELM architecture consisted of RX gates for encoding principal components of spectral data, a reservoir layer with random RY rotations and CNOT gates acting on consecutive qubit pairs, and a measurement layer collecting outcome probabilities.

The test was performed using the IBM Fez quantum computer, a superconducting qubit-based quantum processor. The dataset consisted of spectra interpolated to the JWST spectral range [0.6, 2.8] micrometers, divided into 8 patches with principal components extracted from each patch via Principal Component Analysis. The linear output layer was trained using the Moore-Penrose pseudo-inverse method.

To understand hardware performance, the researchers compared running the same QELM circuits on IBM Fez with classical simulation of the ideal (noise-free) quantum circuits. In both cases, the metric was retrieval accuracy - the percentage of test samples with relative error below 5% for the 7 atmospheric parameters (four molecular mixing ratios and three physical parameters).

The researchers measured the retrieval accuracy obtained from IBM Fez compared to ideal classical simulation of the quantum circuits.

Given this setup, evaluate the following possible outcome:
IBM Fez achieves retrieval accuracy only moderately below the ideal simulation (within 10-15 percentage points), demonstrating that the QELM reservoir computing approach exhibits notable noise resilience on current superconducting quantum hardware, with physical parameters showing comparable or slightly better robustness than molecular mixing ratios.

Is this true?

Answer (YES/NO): NO